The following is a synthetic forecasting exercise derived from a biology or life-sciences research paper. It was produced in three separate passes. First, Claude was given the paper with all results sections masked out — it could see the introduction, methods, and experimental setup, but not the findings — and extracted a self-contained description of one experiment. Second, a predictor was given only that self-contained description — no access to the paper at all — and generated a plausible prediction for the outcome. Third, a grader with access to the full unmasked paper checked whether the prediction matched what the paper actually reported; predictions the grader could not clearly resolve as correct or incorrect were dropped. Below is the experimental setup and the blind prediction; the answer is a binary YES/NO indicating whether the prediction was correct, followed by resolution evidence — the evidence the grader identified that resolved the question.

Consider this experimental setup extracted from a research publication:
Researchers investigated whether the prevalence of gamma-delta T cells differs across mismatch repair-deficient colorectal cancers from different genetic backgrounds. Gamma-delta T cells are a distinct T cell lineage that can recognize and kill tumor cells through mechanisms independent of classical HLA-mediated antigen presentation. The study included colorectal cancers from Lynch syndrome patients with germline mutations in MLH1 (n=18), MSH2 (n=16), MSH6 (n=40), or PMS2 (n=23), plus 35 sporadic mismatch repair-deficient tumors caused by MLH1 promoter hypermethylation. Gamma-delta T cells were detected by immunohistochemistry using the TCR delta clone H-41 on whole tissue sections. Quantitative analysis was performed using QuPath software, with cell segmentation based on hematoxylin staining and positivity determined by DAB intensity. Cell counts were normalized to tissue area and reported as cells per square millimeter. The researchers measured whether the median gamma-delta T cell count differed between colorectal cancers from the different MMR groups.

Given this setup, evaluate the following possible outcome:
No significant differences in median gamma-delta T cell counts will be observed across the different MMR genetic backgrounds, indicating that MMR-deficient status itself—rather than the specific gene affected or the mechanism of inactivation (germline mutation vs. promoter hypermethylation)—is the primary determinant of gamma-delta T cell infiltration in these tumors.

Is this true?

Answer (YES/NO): YES